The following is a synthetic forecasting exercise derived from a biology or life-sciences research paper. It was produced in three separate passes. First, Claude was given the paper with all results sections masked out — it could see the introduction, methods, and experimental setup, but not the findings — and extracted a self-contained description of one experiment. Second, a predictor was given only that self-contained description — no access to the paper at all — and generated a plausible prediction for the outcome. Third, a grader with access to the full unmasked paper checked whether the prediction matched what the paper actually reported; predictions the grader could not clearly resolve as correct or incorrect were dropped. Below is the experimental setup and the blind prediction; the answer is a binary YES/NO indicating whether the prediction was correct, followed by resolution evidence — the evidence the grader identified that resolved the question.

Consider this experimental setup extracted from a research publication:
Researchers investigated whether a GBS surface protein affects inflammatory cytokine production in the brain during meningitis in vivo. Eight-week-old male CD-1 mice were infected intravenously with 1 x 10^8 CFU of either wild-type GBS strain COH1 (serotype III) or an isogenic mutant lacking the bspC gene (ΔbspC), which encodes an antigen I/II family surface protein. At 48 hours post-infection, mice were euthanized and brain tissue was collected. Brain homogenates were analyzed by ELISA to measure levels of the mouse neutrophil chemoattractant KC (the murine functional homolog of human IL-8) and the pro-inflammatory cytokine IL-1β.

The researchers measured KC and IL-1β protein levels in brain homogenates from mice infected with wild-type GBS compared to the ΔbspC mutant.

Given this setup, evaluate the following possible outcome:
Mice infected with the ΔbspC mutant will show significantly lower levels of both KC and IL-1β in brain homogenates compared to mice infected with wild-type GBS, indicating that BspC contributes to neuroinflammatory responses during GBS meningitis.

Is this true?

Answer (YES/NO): YES